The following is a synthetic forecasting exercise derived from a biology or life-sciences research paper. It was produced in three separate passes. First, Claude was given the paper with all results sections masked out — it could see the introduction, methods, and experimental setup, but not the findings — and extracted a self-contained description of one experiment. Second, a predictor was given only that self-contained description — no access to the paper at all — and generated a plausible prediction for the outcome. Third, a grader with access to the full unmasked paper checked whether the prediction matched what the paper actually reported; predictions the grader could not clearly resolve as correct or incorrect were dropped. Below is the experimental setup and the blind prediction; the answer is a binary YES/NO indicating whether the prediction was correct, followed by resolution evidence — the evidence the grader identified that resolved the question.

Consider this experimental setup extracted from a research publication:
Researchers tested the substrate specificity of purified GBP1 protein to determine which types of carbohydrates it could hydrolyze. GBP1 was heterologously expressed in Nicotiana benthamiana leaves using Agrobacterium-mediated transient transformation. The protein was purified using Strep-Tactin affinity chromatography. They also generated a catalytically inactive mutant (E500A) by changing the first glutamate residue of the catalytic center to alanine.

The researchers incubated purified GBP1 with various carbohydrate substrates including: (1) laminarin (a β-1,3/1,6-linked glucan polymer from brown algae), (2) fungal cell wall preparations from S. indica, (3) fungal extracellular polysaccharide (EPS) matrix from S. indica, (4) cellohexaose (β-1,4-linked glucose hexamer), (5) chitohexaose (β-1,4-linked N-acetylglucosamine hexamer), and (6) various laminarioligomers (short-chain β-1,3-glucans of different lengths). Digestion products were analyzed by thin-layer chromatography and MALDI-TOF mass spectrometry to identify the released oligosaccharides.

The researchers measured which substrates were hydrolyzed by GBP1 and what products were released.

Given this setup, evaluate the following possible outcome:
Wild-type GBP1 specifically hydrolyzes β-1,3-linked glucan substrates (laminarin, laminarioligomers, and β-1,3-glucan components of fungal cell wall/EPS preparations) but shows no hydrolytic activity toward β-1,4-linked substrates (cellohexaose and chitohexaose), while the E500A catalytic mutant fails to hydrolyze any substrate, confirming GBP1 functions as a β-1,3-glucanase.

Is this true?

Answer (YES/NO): NO